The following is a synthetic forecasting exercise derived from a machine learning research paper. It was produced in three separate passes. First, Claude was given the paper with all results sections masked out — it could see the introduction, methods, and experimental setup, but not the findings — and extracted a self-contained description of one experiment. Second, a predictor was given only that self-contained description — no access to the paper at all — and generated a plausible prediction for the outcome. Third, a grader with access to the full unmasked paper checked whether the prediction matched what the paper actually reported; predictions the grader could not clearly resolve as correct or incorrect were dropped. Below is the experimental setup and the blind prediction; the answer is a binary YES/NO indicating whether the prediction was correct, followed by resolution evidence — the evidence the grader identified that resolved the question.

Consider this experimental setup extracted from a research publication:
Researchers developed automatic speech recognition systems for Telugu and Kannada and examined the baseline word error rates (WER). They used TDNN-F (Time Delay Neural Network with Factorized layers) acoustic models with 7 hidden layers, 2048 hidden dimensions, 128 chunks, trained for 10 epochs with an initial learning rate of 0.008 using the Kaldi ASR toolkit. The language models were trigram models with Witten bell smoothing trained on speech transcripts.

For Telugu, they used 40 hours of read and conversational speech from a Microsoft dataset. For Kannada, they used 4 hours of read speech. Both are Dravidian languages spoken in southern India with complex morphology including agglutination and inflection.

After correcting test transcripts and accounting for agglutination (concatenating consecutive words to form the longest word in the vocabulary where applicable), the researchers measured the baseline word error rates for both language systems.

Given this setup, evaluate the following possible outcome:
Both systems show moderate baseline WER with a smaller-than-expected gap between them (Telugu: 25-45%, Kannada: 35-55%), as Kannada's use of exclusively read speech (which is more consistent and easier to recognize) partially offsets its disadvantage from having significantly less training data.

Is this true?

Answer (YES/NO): NO